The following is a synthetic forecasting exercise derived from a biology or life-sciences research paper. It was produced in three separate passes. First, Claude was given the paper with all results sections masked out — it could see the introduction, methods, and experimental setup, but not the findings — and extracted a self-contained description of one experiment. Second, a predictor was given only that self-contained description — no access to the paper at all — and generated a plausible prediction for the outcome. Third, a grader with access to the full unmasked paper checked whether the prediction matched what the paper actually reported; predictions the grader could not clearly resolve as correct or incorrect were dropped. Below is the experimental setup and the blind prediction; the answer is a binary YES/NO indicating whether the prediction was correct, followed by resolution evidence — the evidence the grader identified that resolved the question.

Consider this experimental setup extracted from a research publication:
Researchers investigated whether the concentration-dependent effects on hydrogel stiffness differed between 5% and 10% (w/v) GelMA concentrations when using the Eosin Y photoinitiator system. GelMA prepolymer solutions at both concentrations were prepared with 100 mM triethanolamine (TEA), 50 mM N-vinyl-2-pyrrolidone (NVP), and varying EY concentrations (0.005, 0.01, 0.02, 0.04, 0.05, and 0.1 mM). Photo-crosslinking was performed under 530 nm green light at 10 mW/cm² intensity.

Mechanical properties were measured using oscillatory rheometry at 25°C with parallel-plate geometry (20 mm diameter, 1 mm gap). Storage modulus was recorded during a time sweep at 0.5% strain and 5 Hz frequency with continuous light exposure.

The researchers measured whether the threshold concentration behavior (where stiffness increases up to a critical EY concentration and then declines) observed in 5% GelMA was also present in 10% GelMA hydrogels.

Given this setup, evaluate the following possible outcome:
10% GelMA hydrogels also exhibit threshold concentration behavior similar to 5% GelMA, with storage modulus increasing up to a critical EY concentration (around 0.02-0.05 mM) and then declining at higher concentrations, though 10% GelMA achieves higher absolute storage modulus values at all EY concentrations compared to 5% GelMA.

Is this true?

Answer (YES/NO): YES